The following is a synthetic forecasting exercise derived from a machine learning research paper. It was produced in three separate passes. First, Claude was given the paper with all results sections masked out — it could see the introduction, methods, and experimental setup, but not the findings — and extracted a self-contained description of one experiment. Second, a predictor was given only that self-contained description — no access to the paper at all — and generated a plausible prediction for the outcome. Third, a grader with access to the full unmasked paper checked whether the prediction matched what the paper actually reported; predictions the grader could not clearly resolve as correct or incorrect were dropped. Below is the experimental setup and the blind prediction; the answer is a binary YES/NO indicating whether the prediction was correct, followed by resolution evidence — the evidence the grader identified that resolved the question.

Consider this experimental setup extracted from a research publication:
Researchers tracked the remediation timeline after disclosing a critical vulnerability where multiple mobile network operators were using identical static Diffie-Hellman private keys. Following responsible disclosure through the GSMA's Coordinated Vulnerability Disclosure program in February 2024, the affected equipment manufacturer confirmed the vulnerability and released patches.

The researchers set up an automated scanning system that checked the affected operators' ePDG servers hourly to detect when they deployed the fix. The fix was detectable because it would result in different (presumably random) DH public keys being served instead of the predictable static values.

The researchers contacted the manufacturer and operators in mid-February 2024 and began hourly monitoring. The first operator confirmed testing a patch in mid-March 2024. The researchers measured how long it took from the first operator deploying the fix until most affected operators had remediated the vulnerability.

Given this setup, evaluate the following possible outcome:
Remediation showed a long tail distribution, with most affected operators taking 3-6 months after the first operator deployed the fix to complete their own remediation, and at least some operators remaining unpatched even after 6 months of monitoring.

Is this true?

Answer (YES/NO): NO